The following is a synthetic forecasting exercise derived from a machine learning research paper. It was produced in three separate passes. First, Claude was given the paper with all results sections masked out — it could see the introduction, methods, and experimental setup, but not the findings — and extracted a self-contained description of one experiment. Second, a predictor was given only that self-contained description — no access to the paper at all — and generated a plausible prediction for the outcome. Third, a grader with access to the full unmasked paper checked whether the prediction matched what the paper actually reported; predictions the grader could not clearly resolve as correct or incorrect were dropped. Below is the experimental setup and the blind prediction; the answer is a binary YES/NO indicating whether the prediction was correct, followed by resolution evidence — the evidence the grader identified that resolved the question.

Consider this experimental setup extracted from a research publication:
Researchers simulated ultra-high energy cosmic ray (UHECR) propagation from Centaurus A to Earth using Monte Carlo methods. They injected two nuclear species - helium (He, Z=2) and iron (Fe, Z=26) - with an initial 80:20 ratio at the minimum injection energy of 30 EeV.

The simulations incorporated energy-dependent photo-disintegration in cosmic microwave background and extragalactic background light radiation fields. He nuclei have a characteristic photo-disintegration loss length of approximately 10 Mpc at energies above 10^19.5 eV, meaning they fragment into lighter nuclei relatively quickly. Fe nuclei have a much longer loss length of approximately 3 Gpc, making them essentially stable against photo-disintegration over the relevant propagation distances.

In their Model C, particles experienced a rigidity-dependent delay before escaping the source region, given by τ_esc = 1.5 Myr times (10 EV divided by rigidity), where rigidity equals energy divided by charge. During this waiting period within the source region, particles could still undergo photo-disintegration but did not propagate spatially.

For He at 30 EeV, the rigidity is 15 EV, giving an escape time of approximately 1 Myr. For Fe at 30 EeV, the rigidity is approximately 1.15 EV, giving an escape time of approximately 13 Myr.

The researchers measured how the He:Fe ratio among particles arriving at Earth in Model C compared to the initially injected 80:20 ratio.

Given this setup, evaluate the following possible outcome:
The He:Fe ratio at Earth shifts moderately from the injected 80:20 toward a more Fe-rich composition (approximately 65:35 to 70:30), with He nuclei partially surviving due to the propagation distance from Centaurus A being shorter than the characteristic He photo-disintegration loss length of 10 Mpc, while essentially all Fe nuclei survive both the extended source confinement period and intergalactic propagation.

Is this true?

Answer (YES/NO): NO